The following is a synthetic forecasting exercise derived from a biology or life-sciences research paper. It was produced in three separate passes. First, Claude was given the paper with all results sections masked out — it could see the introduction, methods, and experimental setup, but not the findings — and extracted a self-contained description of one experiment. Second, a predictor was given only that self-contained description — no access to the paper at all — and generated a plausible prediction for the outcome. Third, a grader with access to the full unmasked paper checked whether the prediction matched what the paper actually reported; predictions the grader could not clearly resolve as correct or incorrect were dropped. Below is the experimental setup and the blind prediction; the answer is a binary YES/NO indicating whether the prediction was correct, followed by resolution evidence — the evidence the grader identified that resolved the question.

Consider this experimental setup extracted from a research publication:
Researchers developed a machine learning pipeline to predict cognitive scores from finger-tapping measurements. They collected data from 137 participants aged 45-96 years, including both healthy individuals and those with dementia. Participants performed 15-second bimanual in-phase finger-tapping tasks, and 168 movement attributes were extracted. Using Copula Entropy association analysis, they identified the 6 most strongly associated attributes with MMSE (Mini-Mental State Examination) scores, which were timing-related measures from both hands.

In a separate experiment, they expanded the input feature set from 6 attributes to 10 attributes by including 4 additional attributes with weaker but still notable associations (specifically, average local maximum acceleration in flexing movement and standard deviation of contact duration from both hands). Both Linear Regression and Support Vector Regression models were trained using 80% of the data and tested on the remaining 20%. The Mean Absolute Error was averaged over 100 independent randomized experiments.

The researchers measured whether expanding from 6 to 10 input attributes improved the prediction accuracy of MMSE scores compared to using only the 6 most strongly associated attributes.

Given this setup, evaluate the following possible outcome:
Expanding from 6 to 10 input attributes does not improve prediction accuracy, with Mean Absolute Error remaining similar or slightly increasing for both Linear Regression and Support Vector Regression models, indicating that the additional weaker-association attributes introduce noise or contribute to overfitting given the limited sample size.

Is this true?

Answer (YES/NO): YES